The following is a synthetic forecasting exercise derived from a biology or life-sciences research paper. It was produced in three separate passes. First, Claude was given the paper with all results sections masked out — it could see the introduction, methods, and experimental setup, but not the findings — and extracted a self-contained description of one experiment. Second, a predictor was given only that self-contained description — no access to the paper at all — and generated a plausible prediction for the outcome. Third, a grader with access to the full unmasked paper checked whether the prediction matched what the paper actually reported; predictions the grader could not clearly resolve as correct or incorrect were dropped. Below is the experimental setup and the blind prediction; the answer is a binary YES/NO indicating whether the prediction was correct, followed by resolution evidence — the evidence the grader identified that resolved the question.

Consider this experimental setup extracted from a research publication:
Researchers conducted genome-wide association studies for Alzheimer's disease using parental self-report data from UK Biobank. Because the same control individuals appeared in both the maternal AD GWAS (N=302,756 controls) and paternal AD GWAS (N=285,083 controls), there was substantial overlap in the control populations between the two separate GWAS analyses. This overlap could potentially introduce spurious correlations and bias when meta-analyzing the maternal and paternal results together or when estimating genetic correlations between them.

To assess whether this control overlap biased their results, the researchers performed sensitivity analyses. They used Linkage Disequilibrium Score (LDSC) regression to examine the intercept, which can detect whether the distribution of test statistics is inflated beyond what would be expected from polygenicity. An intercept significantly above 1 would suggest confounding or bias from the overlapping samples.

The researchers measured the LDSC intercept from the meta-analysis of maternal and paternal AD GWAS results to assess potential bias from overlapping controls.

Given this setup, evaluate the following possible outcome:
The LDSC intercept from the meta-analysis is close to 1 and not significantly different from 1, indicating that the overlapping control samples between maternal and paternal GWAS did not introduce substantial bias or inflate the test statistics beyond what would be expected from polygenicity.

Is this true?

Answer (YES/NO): YES